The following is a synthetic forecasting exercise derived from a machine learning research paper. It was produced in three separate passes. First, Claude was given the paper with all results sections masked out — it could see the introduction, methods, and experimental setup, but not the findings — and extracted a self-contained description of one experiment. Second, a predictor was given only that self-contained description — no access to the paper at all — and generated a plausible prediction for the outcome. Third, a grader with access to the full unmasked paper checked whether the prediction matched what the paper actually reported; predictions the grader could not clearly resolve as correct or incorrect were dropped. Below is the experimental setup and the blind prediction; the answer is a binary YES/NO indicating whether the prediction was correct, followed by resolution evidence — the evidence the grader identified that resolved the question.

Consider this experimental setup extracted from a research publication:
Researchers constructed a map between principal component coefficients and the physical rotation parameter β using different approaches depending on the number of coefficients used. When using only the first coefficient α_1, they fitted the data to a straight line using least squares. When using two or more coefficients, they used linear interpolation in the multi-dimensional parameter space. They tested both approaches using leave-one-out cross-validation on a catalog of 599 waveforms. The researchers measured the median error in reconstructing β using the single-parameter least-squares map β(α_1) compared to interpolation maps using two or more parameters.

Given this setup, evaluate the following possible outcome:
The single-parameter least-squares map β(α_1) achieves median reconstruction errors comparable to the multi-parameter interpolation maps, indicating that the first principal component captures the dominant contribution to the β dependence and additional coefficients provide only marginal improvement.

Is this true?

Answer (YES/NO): NO